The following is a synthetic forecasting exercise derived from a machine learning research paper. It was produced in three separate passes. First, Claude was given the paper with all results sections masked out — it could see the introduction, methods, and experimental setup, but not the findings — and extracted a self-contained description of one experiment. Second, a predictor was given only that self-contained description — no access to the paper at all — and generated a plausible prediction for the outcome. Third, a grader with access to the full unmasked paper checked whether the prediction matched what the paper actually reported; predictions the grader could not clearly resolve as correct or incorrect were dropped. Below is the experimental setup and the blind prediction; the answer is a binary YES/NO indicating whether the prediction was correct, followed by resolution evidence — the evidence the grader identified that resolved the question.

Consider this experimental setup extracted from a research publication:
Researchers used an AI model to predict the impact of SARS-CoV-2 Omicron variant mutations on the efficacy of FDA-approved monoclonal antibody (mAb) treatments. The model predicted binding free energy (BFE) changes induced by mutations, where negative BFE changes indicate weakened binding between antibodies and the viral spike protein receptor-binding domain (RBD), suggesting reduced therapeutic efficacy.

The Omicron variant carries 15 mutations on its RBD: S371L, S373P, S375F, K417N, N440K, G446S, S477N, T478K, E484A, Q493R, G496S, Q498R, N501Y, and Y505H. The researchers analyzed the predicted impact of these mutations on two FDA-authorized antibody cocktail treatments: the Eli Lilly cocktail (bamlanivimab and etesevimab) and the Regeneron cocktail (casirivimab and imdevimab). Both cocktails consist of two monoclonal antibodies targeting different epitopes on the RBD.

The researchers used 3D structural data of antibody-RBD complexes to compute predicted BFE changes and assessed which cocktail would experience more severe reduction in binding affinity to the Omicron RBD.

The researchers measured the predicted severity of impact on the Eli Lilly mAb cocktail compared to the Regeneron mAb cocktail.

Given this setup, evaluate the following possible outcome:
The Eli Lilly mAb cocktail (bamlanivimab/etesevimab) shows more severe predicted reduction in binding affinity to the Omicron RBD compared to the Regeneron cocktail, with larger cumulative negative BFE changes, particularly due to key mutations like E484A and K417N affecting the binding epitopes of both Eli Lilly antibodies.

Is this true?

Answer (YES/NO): YES